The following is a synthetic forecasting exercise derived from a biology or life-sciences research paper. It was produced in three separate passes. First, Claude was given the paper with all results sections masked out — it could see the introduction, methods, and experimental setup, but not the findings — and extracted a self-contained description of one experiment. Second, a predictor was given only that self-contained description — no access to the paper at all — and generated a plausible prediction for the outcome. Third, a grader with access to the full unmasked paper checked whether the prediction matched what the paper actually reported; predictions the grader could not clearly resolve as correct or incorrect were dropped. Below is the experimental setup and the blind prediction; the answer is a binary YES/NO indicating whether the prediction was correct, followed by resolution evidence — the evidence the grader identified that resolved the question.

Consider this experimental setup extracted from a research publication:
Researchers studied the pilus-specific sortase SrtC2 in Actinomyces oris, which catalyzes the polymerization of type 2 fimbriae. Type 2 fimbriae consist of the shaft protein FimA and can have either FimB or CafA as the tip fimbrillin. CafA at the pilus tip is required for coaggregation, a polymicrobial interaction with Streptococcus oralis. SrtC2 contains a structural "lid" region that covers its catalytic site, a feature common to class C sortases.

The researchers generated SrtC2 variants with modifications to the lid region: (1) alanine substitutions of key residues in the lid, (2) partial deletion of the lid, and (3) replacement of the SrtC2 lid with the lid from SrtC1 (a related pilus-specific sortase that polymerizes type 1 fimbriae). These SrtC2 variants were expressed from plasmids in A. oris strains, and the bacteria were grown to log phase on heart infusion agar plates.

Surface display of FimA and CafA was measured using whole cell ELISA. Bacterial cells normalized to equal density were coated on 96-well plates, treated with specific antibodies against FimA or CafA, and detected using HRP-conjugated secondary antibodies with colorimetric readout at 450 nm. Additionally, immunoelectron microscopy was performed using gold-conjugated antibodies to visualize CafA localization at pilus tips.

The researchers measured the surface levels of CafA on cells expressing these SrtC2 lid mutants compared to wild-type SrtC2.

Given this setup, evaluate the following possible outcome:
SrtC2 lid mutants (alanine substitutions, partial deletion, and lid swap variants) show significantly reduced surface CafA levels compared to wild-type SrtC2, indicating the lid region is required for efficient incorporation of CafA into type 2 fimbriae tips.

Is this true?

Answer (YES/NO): NO